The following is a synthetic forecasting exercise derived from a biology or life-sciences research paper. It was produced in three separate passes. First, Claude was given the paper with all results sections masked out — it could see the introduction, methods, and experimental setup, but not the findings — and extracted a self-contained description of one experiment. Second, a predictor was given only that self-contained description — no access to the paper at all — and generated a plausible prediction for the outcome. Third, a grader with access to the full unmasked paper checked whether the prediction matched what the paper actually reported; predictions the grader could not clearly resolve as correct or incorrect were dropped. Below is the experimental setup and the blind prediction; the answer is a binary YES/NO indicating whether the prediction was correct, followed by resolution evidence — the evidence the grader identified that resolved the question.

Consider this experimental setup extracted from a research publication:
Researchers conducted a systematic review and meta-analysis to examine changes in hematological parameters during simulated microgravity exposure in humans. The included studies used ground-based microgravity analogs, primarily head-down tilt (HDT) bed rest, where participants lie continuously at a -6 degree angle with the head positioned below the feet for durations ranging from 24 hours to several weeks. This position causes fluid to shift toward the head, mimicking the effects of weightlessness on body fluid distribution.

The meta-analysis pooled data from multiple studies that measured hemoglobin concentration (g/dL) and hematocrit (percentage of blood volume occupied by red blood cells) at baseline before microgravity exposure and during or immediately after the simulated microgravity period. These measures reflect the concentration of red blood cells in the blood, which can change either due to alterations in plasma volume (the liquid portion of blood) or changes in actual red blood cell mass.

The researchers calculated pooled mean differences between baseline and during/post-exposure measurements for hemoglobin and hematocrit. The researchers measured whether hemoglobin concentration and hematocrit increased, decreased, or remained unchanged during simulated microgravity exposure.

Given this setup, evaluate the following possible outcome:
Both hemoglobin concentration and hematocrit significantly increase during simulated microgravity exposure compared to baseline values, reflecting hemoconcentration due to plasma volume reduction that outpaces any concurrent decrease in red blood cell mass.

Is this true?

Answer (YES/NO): YES